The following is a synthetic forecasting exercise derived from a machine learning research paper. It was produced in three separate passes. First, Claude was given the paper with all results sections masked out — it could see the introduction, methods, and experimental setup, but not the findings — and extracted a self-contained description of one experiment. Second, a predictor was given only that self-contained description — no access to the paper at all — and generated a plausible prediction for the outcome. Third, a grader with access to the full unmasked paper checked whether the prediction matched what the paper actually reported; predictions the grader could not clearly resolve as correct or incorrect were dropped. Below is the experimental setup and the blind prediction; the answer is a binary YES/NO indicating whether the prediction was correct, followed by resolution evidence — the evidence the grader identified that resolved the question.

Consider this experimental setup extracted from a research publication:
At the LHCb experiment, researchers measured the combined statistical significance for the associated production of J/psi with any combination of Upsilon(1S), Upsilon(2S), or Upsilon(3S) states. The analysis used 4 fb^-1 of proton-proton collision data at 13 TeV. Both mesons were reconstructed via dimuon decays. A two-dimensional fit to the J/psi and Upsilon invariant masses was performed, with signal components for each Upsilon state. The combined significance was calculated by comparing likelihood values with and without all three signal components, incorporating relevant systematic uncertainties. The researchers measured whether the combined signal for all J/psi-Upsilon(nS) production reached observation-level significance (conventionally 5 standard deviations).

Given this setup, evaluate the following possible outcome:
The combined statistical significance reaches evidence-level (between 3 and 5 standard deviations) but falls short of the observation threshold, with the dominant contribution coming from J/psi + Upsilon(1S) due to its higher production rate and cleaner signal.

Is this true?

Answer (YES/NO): NO